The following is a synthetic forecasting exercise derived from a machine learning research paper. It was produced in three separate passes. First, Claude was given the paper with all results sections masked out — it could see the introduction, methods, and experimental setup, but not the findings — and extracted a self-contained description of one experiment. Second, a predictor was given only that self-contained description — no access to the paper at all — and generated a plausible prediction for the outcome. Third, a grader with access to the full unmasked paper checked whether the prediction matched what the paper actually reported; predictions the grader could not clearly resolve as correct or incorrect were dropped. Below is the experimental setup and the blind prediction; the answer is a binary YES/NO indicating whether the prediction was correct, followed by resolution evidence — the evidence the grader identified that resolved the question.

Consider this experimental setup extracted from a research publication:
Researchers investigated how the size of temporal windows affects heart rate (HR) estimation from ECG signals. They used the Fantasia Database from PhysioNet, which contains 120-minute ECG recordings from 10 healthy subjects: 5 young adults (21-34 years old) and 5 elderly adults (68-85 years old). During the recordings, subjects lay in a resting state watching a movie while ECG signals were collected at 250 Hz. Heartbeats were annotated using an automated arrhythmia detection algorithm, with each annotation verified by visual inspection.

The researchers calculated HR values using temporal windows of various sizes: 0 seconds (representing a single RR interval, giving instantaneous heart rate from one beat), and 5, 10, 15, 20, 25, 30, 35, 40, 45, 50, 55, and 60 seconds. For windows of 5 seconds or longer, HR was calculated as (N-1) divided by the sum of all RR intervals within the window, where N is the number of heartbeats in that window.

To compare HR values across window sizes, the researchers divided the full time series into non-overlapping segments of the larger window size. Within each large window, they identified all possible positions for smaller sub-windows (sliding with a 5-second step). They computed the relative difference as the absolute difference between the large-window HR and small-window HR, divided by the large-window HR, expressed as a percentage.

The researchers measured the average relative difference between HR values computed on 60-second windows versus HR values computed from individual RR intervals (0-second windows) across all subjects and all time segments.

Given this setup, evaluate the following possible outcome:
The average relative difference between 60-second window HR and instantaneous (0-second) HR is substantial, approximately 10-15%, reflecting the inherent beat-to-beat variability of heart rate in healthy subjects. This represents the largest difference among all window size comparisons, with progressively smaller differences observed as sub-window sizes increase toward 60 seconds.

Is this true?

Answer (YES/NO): NO